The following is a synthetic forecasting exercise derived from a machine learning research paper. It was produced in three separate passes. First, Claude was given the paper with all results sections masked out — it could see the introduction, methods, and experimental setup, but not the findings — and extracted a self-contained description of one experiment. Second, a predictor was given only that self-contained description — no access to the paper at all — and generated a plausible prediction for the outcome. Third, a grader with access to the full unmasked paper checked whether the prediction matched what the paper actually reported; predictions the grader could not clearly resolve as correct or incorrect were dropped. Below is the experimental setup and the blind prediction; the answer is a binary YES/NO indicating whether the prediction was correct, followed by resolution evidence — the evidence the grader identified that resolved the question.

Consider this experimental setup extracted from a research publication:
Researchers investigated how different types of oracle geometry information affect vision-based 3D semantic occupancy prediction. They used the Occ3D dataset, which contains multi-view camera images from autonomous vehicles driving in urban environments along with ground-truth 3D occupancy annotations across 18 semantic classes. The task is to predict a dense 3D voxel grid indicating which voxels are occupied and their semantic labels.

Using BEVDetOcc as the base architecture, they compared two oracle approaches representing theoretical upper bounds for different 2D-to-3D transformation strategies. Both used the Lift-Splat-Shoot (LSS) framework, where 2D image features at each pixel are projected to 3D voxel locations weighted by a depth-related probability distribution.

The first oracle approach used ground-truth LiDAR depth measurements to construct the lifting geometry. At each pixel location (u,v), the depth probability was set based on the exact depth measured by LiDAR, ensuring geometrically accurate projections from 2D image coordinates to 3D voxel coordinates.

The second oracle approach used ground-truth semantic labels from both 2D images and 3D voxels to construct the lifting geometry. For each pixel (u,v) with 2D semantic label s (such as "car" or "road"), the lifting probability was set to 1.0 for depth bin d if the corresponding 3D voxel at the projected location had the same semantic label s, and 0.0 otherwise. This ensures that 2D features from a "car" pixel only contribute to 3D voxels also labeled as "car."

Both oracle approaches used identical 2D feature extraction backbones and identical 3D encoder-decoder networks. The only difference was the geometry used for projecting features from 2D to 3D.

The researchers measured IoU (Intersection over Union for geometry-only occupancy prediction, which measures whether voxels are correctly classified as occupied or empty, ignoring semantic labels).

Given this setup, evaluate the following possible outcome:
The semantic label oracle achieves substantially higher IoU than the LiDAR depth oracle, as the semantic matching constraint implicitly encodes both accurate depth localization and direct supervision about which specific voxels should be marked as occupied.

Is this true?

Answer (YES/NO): YES